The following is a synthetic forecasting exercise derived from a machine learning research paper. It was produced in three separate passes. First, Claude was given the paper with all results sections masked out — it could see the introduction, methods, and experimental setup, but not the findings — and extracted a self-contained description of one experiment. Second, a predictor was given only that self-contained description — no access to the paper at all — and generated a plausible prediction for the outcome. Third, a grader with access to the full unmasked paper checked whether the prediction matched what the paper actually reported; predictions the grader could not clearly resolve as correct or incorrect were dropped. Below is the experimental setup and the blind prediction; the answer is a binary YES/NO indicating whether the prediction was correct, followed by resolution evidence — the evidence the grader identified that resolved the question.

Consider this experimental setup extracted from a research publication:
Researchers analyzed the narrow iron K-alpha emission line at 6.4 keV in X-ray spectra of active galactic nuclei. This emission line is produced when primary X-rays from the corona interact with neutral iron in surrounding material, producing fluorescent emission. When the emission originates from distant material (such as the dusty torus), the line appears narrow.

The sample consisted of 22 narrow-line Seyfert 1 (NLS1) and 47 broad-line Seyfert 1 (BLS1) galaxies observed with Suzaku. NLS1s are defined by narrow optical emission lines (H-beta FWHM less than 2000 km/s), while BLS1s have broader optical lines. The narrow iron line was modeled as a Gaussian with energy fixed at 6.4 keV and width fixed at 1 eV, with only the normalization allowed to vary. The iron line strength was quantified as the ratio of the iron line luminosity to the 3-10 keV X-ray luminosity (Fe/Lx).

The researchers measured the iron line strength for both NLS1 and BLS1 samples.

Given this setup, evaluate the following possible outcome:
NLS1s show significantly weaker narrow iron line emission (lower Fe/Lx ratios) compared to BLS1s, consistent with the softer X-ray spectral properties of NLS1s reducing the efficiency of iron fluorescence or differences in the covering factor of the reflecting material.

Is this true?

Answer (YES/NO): YES